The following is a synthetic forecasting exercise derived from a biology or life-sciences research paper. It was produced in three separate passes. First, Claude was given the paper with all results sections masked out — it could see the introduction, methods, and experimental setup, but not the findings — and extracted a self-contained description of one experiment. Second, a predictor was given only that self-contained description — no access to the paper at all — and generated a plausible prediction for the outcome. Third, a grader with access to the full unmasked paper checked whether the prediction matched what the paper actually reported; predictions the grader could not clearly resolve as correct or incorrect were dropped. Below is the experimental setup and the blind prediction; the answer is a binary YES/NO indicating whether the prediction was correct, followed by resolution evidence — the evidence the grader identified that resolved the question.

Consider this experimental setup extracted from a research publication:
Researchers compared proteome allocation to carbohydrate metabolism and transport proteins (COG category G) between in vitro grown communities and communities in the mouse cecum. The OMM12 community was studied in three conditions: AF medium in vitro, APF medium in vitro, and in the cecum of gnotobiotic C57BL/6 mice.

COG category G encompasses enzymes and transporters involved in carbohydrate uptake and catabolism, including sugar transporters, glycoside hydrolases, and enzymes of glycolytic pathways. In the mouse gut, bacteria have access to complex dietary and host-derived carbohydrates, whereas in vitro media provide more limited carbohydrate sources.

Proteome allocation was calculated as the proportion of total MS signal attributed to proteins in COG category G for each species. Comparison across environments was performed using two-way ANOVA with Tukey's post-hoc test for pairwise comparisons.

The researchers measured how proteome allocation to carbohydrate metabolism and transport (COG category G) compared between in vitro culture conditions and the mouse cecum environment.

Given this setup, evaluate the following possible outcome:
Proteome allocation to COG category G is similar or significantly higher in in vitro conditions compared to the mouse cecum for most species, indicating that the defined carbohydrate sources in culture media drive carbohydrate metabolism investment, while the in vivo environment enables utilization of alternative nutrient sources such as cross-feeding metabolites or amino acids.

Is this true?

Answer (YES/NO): NO